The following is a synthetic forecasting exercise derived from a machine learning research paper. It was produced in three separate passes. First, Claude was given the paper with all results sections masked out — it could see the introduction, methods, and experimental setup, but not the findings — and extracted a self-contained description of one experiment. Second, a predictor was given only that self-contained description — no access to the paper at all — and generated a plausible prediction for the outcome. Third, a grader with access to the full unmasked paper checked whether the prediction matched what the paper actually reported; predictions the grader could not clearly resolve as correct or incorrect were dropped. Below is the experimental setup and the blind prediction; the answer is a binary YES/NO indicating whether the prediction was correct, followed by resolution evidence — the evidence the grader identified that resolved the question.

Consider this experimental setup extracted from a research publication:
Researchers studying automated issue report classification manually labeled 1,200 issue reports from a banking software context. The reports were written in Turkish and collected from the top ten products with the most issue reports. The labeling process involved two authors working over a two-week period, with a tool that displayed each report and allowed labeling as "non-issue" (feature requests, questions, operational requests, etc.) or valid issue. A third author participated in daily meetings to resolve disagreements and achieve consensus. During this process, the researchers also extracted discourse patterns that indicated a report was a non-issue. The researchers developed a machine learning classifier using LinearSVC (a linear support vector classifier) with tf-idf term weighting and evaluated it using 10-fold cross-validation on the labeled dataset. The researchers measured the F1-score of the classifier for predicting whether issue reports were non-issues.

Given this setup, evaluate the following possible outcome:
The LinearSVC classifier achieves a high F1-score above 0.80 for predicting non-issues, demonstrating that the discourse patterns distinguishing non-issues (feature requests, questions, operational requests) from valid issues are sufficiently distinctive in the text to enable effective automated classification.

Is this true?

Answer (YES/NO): NO